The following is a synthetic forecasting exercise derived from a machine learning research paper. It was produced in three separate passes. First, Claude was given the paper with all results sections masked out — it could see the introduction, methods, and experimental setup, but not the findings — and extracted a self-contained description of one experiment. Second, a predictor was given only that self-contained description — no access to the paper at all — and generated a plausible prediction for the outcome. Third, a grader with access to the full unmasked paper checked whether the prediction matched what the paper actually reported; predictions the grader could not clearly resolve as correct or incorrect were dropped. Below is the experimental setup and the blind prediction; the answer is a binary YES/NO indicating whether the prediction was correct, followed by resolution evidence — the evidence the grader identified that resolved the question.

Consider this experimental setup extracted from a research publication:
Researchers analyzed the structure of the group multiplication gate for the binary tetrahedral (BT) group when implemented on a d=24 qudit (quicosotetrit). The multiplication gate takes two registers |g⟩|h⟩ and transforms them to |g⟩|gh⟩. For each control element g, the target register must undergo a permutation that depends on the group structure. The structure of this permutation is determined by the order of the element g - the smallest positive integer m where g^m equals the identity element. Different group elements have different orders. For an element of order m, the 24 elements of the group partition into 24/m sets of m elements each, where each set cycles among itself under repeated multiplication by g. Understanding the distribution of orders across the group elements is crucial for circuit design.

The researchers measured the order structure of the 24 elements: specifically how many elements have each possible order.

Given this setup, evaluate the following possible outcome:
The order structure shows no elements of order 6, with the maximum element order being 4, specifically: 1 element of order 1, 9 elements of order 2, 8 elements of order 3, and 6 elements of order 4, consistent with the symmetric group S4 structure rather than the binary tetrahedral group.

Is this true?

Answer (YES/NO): NO